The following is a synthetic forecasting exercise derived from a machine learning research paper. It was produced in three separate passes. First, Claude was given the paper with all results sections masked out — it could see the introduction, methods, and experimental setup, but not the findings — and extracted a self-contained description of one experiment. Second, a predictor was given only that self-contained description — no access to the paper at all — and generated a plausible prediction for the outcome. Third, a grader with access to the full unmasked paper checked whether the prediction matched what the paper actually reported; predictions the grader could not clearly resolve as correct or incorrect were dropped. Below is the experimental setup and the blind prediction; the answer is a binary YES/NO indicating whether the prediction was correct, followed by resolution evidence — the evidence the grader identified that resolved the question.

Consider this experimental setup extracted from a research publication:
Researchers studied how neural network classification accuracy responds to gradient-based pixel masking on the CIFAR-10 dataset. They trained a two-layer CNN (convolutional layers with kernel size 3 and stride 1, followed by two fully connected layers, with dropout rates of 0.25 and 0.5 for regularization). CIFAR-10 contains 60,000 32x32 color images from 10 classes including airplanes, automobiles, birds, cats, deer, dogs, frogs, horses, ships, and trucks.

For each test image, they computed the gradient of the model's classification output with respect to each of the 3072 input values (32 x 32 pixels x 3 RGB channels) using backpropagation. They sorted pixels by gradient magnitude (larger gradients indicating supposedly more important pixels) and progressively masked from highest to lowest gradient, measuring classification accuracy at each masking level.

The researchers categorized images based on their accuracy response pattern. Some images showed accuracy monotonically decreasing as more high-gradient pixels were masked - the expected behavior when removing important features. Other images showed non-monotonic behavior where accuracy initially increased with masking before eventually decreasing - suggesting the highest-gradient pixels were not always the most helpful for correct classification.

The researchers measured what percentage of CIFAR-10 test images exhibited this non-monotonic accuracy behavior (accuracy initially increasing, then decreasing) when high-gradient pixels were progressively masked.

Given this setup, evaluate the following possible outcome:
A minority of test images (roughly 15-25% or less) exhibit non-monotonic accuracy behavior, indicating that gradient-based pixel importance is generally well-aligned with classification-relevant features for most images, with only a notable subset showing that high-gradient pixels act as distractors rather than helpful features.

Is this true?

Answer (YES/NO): YES